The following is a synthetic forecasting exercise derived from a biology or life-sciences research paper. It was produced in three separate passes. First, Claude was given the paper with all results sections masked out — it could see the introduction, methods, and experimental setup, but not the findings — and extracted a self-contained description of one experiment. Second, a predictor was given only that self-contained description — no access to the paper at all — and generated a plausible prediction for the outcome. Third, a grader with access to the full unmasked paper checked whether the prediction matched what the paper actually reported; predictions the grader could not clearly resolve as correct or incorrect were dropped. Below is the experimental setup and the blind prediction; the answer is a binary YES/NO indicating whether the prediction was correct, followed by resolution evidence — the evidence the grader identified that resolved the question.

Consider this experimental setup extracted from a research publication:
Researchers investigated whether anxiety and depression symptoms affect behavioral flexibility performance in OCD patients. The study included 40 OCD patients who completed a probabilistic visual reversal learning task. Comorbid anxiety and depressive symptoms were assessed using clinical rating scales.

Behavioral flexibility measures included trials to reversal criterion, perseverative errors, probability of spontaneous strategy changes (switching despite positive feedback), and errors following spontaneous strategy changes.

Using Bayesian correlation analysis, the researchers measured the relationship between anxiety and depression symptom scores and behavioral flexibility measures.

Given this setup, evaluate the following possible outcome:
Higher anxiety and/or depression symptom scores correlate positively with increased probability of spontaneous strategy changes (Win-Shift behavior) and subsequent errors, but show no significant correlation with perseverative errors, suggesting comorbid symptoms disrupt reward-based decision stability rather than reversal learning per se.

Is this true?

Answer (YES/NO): NO